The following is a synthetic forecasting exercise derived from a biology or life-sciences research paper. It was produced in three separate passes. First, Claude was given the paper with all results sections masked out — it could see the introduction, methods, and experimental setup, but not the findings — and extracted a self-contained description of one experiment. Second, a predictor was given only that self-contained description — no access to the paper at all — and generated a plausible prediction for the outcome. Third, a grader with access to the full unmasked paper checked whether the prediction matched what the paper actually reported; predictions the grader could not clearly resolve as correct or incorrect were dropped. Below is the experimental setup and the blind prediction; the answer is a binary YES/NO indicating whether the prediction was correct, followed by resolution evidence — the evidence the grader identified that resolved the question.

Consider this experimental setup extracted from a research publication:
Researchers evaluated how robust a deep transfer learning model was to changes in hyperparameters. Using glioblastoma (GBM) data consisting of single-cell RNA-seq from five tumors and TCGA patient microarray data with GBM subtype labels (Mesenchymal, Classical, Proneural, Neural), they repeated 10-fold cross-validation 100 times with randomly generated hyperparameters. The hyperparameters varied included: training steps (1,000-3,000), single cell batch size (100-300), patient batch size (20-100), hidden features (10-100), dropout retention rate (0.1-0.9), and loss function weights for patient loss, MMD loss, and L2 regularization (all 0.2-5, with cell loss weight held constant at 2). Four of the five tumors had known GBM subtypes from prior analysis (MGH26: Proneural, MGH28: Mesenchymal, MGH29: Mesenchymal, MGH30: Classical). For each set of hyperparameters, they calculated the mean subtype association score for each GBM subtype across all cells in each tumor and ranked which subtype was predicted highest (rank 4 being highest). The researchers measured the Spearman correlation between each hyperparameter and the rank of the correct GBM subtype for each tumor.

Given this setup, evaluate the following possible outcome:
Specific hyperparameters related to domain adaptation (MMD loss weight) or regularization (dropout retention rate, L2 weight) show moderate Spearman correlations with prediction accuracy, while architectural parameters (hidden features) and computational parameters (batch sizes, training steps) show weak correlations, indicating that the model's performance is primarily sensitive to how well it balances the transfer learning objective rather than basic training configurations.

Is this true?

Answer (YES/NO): NO